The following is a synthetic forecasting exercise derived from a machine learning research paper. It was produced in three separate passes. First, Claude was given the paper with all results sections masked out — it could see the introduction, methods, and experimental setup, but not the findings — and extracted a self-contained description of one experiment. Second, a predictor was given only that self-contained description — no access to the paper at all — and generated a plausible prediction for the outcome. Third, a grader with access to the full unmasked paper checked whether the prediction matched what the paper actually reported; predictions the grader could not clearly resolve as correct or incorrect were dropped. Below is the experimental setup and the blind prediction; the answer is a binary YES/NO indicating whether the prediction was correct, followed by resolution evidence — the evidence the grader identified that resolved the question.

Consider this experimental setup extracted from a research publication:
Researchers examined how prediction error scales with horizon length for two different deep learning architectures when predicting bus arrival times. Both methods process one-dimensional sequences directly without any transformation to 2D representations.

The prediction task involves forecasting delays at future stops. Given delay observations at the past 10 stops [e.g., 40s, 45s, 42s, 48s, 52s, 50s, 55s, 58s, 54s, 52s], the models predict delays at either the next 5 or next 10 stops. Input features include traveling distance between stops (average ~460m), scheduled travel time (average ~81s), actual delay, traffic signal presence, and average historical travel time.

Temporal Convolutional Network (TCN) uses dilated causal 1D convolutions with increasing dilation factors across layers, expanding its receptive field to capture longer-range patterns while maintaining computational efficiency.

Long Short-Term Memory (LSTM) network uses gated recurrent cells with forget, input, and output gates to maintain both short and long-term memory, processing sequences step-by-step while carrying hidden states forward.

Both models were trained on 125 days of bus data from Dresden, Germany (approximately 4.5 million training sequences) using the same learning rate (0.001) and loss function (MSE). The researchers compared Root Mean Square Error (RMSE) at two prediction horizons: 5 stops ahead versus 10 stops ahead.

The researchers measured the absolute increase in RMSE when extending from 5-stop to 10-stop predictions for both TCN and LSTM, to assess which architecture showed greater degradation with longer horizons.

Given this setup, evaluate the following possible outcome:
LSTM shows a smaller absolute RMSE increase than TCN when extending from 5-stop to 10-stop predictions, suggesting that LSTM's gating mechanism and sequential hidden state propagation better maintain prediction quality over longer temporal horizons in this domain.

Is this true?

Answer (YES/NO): YES